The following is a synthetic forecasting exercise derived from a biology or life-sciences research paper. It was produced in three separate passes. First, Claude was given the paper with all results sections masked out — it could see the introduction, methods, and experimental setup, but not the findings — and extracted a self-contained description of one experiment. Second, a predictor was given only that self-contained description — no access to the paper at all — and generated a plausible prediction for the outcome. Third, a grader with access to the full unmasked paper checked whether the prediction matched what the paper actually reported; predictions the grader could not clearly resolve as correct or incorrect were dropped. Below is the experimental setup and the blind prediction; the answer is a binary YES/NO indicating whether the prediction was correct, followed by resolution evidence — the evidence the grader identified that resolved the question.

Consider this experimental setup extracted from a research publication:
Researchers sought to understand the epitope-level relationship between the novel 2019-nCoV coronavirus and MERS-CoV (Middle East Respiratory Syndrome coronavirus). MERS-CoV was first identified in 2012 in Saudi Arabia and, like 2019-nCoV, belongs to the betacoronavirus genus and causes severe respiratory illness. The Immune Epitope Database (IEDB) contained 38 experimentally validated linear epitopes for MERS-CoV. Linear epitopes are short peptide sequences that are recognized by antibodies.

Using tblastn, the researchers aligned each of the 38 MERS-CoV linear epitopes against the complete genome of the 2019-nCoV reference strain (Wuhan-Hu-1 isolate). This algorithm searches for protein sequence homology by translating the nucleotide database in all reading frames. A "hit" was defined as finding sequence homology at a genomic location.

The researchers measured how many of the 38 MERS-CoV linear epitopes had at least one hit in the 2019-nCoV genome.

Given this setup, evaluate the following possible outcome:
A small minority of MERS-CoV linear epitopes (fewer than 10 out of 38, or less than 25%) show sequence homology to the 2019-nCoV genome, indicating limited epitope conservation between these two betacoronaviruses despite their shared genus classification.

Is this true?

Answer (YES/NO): YES